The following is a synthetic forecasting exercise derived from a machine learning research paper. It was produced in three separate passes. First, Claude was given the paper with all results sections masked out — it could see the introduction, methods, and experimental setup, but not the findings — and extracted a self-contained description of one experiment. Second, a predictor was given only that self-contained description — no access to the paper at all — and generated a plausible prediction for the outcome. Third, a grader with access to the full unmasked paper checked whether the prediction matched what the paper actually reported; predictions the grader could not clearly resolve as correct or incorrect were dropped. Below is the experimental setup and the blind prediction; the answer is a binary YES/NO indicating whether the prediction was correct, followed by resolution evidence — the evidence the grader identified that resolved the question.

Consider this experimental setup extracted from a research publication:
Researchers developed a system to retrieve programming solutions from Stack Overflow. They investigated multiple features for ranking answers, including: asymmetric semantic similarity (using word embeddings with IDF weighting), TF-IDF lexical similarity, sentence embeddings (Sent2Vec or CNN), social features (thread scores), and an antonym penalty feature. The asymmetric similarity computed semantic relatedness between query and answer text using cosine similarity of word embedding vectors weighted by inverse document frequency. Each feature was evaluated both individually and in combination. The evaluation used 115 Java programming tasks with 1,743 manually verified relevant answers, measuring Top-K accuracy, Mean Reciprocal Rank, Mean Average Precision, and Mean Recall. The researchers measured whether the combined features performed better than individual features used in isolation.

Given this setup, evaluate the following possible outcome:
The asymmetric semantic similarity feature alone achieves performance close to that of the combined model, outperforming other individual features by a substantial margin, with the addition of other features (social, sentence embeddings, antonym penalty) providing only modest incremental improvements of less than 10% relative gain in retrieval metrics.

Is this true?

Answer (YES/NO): NO